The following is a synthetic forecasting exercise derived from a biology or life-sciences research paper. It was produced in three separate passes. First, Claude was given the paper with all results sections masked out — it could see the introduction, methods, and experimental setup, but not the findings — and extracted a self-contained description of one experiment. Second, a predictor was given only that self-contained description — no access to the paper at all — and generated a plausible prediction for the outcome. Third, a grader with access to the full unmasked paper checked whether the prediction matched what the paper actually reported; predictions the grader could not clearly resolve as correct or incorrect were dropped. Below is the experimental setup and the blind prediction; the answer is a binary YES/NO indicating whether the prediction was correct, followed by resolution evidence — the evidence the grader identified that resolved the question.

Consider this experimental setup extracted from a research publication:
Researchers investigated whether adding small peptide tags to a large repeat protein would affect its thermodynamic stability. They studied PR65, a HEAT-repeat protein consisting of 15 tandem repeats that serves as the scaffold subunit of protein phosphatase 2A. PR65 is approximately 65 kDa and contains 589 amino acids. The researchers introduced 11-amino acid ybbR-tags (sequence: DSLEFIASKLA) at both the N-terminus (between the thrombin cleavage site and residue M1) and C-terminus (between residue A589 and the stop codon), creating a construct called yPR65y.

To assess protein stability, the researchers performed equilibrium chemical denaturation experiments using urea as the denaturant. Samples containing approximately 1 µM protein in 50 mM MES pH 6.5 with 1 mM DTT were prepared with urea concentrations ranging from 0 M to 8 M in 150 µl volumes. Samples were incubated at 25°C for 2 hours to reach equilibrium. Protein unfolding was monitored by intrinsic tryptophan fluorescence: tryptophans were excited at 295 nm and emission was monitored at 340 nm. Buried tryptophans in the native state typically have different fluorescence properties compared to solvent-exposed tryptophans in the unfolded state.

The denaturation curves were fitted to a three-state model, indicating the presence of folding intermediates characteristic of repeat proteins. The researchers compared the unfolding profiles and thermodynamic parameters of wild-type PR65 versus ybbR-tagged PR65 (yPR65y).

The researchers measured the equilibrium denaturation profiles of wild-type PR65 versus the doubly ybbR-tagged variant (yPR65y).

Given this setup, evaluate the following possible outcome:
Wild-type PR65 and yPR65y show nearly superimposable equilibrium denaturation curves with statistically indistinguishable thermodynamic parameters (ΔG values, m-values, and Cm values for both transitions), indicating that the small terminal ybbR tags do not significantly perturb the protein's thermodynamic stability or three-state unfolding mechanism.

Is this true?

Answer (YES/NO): YES